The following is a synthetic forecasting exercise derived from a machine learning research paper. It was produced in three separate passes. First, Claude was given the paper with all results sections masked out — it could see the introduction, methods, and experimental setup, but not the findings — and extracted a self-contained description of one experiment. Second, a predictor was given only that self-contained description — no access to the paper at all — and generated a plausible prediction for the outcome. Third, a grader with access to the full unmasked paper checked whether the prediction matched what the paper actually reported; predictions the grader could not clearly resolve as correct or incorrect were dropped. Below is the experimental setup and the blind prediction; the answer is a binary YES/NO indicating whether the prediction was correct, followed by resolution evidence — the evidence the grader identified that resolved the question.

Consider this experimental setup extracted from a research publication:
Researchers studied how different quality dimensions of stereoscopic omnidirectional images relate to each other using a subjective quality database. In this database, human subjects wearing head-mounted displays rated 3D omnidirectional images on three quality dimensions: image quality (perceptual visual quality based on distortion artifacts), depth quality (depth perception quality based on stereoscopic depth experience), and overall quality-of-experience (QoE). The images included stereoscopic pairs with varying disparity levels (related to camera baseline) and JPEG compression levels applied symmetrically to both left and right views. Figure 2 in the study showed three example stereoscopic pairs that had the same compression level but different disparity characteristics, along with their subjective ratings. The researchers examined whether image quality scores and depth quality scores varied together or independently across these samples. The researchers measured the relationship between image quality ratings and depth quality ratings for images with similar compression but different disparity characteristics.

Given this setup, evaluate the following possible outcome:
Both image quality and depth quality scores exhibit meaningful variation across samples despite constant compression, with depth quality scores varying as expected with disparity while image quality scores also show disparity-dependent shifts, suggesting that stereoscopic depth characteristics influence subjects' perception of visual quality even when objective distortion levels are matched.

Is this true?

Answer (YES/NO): NO